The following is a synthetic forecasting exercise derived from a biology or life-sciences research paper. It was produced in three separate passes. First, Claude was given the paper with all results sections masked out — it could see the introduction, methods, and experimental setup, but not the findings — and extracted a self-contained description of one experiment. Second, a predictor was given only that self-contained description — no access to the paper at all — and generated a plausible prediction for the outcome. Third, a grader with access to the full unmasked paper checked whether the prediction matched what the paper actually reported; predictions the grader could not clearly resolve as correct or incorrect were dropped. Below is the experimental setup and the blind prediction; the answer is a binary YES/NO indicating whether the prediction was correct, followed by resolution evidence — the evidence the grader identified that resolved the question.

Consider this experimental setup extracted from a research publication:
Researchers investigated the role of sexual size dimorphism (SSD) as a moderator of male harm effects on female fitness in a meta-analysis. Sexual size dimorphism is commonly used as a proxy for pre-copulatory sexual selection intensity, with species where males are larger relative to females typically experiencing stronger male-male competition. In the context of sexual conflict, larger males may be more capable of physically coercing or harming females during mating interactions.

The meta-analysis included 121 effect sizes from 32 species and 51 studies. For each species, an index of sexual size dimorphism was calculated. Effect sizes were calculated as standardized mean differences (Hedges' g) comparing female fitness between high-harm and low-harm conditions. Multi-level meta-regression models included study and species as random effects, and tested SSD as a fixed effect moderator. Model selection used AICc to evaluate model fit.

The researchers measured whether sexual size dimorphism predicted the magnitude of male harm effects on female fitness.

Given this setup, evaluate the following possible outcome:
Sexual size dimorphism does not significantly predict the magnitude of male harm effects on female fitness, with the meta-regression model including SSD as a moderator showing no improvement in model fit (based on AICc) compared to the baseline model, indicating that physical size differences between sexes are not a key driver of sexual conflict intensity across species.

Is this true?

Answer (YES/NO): NO